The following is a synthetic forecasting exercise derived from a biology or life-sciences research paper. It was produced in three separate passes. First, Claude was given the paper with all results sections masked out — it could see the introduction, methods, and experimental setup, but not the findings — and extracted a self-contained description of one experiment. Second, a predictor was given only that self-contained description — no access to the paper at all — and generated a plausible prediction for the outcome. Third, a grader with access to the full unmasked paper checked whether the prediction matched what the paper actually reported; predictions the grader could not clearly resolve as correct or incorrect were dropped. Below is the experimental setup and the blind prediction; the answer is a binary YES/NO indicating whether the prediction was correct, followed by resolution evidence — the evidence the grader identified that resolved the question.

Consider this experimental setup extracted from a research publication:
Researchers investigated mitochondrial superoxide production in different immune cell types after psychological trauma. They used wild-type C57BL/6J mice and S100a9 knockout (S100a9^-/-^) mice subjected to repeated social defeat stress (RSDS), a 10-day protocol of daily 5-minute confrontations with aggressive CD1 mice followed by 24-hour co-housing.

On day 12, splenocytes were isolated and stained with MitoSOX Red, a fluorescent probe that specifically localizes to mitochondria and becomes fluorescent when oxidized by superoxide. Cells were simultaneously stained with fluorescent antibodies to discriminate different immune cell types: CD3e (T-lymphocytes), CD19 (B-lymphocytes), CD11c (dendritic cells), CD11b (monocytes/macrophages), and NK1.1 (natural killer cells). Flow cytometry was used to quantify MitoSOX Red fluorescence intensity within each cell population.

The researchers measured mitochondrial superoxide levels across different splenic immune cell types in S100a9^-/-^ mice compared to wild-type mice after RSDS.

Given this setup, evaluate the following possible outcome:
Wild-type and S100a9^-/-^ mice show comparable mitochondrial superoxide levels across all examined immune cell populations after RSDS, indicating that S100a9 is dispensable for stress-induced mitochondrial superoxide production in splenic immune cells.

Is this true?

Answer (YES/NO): NO